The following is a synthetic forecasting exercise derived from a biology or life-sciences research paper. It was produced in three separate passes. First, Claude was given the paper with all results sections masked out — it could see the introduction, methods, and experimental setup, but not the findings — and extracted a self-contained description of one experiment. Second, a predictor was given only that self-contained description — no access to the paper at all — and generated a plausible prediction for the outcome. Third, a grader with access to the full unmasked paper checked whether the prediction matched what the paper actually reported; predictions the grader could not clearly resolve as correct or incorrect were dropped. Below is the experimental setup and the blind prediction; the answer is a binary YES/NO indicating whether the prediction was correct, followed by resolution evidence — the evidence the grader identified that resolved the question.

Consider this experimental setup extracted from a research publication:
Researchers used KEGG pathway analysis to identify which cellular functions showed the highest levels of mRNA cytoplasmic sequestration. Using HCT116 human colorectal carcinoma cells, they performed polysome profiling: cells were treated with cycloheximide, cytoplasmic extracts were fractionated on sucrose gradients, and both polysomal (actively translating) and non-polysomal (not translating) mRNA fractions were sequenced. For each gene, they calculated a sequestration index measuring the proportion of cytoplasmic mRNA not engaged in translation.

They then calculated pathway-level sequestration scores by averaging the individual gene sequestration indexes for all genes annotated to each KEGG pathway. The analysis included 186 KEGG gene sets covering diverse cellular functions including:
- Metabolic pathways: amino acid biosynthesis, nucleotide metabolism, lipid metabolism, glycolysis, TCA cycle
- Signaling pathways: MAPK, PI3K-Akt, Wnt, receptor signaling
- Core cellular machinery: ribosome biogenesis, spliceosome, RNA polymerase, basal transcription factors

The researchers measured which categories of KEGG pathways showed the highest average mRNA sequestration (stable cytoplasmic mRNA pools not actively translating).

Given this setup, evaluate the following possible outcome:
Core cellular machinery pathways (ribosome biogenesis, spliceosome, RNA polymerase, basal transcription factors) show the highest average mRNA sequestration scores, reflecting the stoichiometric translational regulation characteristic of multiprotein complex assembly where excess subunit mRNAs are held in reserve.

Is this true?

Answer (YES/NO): YES